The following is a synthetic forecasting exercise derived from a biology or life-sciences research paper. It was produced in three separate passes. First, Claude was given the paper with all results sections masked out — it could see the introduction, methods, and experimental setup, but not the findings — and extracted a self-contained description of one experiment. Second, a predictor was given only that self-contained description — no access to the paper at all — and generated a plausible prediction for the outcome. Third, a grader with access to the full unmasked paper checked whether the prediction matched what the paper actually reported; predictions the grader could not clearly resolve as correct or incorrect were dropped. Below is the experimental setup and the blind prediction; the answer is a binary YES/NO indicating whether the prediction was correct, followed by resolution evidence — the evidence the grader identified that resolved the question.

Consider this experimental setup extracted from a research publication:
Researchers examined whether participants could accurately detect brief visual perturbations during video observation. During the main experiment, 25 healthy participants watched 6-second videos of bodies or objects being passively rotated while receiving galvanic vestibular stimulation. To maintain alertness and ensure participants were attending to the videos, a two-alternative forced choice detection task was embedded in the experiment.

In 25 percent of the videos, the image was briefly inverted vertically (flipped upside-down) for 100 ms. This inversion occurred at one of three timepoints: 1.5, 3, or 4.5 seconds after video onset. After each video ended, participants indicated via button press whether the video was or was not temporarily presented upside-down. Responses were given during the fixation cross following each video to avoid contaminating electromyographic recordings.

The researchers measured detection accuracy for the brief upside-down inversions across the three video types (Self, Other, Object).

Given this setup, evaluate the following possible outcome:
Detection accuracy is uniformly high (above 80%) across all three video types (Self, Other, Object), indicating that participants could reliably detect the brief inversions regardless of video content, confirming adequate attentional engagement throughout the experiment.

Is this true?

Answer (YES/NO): YES